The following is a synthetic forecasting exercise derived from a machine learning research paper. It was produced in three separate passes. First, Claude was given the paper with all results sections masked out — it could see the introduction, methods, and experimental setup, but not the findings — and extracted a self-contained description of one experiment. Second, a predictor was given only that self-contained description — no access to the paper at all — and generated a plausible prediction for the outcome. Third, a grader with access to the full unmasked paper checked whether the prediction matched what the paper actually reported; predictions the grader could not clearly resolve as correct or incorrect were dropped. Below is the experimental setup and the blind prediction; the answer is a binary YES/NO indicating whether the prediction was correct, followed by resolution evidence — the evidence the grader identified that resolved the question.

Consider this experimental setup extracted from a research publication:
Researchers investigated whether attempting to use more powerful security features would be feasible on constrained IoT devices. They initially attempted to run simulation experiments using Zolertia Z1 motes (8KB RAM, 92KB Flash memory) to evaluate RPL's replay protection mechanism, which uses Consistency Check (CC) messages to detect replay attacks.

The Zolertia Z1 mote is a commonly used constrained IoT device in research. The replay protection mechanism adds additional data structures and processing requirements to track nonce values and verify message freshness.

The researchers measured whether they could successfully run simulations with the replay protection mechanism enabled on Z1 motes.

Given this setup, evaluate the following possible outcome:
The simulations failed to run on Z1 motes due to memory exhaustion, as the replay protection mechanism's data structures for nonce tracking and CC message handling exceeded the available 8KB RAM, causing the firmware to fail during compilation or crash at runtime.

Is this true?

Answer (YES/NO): YES